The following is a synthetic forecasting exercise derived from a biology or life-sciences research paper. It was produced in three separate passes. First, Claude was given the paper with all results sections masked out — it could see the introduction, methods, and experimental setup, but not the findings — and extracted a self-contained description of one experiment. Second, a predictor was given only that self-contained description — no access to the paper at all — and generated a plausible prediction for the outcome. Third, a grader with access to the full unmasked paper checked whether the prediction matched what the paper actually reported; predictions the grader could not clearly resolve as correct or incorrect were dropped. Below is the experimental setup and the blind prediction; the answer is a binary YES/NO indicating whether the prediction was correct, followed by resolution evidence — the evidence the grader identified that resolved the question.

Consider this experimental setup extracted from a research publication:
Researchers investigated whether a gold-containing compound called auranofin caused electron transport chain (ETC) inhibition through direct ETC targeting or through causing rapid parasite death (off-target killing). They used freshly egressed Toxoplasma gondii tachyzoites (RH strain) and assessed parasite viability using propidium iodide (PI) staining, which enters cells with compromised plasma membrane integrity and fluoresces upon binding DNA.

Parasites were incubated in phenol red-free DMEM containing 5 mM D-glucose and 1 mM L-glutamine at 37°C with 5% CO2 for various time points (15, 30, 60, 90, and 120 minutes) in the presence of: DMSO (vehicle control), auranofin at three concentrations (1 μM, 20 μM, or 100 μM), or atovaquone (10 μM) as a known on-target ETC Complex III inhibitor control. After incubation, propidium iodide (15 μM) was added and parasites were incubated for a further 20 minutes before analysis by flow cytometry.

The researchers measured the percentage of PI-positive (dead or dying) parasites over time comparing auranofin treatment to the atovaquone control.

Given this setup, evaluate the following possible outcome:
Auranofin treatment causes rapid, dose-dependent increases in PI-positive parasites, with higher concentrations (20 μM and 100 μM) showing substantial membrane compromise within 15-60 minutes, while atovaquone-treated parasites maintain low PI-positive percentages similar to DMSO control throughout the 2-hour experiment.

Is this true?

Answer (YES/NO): YES